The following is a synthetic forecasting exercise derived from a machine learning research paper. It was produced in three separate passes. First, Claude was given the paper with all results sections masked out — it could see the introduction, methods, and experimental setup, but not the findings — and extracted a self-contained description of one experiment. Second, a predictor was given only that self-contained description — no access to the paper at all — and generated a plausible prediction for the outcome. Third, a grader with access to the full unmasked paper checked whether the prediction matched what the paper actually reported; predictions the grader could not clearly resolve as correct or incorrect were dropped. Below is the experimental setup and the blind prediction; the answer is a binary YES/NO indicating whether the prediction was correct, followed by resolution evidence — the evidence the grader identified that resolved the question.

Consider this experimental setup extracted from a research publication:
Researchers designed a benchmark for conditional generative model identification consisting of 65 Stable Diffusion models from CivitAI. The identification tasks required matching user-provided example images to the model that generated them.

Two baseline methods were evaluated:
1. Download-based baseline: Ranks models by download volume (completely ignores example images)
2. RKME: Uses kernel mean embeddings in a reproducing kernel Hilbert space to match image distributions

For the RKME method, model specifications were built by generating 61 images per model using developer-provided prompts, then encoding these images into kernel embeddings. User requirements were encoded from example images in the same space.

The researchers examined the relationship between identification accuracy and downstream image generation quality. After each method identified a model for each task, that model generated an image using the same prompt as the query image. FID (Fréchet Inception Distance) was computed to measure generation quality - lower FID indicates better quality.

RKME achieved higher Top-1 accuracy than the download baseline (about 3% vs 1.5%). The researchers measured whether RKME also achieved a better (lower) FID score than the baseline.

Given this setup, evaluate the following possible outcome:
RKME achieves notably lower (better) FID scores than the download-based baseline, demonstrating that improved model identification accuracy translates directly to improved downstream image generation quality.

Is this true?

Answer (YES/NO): NO